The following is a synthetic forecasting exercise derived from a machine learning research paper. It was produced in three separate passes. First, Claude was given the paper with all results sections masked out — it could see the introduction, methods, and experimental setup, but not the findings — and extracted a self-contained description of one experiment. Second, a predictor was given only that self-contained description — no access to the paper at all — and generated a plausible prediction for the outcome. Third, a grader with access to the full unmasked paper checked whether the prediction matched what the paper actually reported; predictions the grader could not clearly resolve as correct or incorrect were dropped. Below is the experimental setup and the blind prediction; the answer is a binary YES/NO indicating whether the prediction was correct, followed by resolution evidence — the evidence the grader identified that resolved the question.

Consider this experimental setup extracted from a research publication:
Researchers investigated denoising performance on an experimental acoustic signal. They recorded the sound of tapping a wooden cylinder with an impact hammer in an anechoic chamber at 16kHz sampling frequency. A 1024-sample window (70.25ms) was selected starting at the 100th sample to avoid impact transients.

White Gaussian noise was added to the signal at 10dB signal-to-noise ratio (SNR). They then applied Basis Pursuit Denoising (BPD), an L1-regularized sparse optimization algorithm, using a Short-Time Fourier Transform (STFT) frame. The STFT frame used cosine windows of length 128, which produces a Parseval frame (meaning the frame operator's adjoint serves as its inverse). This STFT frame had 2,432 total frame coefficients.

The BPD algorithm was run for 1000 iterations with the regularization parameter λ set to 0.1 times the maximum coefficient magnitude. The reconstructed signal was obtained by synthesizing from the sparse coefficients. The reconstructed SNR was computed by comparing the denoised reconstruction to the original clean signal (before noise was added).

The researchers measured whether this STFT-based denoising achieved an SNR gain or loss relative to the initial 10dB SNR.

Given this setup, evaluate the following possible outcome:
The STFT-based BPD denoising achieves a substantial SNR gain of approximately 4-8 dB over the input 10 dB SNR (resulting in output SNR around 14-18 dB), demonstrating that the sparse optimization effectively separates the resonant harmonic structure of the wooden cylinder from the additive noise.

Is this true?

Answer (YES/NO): NO